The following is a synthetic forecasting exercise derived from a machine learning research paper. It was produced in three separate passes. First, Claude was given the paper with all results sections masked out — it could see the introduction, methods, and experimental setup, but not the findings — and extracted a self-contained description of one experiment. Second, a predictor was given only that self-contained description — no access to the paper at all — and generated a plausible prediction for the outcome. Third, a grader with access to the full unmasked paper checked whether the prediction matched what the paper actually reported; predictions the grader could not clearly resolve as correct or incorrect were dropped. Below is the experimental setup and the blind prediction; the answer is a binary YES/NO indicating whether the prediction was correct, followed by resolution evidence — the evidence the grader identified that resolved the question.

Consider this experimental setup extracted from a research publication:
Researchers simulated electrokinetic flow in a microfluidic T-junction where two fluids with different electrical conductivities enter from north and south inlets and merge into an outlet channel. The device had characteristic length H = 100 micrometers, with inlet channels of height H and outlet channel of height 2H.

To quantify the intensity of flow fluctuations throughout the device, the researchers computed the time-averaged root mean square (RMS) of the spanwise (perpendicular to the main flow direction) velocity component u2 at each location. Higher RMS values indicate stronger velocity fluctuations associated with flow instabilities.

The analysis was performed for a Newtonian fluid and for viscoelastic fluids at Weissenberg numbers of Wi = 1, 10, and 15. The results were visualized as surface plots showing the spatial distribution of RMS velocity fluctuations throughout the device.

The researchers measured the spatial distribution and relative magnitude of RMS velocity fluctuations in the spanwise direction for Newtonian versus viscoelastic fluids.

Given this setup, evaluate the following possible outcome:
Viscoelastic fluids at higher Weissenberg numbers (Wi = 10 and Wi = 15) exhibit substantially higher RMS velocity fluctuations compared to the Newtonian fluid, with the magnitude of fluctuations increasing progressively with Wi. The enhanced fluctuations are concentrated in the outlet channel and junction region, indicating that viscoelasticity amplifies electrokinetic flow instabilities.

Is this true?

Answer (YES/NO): NO